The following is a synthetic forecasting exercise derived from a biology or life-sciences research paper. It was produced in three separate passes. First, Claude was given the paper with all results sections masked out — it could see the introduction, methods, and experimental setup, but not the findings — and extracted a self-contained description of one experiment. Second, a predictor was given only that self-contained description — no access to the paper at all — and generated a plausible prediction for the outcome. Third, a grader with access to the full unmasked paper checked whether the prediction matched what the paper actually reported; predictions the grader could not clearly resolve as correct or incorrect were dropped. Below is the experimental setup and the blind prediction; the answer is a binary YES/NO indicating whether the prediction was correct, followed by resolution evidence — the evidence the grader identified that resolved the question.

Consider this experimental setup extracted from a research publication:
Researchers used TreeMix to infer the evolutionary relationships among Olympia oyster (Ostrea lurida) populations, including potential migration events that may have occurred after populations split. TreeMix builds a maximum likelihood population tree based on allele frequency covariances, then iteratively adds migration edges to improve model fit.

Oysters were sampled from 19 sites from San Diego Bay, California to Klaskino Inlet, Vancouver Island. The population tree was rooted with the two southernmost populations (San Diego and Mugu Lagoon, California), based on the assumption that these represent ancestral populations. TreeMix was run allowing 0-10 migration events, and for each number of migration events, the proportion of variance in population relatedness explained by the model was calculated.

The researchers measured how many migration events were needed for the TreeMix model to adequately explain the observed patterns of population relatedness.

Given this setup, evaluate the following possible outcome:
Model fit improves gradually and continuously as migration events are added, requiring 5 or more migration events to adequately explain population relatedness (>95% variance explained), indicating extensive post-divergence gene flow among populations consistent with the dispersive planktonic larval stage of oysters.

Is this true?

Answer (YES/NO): YES